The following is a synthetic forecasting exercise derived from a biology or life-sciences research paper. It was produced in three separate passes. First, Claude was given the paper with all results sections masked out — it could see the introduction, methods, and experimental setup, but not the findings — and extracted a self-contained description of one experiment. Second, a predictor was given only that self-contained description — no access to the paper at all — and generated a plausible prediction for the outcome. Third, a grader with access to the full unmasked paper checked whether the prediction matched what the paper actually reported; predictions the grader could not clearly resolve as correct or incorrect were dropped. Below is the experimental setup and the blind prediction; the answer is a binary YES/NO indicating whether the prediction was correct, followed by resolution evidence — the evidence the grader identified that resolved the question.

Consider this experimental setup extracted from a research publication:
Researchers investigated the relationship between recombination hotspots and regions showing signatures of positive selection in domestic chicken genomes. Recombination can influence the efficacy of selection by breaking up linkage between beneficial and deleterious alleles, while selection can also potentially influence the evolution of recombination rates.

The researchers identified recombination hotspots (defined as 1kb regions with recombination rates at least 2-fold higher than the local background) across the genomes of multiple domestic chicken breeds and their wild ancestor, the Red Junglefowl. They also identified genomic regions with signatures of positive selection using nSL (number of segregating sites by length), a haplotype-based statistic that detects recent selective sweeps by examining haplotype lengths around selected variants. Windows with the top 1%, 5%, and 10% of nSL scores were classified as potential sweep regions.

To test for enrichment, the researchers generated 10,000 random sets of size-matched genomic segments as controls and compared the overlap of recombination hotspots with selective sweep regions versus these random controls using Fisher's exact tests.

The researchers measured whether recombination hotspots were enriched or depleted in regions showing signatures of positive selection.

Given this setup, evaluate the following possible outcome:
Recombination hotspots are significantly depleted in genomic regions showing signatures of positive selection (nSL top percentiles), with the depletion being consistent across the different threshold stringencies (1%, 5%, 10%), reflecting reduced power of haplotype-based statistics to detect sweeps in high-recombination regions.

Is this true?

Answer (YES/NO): NO